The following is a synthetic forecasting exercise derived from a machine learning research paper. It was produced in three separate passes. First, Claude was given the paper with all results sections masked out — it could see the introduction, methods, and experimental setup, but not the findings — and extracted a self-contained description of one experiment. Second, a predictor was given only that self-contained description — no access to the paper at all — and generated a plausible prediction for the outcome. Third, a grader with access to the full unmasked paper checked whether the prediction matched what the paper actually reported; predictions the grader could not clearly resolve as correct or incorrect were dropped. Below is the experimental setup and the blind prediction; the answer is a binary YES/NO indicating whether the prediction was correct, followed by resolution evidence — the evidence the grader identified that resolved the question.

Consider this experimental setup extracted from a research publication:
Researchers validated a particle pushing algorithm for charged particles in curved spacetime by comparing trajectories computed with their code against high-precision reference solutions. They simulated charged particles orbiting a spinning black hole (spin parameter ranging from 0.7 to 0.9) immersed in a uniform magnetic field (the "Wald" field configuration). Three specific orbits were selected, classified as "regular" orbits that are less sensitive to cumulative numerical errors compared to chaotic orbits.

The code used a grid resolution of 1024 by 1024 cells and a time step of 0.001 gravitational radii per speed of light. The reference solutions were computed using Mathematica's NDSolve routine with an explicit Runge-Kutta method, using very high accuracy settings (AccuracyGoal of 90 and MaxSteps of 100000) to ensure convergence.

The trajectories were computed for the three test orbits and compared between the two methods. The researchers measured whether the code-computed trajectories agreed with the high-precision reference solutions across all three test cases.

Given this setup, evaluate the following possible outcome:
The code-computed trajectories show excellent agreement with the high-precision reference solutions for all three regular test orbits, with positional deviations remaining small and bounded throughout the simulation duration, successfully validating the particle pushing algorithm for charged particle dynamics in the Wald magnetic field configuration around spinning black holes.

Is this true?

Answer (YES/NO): NO